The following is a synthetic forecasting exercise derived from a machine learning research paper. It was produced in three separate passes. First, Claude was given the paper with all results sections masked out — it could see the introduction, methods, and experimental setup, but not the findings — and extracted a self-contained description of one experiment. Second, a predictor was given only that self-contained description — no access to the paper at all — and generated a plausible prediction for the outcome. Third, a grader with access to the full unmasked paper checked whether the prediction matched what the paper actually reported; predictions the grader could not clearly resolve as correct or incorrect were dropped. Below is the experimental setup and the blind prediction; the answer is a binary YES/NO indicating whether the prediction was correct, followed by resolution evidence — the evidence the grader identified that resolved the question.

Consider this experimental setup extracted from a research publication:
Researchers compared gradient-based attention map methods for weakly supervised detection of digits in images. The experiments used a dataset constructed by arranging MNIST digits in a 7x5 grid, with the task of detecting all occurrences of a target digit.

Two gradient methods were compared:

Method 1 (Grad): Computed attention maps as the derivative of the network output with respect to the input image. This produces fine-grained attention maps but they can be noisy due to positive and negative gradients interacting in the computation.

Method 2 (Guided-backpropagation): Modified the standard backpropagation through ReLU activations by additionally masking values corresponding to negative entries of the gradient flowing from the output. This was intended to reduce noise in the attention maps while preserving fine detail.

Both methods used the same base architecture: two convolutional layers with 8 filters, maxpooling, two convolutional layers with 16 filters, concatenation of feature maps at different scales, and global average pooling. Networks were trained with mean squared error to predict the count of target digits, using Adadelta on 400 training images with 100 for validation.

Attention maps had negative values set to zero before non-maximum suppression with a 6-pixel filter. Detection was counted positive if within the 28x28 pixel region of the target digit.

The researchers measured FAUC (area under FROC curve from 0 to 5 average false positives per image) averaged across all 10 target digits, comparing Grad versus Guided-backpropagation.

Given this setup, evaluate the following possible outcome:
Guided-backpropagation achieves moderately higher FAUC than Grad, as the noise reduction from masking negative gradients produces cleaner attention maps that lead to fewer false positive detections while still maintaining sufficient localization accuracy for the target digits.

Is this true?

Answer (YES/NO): YES